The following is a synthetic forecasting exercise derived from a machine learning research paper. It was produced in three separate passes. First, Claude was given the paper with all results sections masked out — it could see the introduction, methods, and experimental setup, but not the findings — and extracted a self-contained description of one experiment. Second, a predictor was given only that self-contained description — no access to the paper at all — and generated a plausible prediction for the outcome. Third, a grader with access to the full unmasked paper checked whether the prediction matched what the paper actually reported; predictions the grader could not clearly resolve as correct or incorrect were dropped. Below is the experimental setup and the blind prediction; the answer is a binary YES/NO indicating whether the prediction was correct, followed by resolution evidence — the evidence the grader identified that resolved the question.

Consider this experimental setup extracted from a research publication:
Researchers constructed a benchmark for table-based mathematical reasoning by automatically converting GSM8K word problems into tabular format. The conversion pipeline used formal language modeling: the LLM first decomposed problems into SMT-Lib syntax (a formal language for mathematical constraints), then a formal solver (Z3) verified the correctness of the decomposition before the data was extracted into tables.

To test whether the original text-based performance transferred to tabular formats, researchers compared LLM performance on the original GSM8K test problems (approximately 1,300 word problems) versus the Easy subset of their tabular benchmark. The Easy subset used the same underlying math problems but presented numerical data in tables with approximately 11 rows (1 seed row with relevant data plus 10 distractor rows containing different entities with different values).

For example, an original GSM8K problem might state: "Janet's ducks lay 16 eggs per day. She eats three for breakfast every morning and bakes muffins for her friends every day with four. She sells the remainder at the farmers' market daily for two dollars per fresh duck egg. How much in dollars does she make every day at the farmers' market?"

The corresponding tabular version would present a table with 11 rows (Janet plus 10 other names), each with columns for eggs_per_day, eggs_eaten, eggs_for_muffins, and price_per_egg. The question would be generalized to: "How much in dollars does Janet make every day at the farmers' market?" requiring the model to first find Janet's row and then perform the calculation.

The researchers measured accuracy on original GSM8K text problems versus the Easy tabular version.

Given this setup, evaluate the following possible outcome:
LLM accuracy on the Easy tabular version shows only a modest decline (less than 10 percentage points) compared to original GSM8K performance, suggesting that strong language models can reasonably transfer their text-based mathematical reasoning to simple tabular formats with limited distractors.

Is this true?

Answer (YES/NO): NO